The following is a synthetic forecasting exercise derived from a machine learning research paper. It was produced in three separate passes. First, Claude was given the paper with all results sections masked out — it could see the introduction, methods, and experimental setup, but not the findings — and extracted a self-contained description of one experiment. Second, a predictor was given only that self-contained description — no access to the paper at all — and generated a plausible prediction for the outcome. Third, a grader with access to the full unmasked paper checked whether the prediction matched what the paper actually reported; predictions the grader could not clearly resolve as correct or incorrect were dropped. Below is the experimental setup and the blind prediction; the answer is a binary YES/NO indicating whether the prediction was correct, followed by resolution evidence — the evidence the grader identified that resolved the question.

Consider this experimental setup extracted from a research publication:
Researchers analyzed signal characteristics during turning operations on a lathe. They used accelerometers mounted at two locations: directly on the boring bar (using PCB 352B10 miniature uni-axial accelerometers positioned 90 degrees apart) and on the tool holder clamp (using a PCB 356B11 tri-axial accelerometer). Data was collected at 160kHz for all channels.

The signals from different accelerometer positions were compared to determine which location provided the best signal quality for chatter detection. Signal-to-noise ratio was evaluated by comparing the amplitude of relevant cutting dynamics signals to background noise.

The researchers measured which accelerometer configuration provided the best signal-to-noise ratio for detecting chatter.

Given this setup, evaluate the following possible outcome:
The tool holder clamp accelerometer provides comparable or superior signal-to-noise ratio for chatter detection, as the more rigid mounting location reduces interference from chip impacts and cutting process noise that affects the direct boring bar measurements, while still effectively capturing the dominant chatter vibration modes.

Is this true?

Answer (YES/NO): YES